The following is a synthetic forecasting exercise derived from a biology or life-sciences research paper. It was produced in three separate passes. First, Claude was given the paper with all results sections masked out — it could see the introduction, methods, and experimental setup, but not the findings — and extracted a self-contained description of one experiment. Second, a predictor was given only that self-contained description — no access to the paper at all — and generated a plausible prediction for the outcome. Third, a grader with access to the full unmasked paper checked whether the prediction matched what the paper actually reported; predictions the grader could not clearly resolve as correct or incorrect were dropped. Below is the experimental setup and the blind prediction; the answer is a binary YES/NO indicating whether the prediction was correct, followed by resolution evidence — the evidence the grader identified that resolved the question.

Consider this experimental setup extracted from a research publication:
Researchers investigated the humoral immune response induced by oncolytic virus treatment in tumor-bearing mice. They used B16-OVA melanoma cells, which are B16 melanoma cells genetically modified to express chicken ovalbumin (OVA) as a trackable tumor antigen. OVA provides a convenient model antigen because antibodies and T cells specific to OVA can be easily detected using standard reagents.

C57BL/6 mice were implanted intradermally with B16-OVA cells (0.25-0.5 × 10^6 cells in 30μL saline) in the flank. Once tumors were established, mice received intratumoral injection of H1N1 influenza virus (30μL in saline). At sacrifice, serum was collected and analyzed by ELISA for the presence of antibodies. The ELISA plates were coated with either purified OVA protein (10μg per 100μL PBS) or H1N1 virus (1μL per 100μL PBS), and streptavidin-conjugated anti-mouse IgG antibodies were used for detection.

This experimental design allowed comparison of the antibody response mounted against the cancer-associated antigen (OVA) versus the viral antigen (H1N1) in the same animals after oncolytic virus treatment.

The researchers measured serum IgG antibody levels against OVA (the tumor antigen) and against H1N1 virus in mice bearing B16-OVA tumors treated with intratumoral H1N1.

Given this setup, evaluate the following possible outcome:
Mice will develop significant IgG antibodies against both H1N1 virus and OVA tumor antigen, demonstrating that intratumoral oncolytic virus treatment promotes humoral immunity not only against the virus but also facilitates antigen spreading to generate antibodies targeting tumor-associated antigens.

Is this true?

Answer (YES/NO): NO